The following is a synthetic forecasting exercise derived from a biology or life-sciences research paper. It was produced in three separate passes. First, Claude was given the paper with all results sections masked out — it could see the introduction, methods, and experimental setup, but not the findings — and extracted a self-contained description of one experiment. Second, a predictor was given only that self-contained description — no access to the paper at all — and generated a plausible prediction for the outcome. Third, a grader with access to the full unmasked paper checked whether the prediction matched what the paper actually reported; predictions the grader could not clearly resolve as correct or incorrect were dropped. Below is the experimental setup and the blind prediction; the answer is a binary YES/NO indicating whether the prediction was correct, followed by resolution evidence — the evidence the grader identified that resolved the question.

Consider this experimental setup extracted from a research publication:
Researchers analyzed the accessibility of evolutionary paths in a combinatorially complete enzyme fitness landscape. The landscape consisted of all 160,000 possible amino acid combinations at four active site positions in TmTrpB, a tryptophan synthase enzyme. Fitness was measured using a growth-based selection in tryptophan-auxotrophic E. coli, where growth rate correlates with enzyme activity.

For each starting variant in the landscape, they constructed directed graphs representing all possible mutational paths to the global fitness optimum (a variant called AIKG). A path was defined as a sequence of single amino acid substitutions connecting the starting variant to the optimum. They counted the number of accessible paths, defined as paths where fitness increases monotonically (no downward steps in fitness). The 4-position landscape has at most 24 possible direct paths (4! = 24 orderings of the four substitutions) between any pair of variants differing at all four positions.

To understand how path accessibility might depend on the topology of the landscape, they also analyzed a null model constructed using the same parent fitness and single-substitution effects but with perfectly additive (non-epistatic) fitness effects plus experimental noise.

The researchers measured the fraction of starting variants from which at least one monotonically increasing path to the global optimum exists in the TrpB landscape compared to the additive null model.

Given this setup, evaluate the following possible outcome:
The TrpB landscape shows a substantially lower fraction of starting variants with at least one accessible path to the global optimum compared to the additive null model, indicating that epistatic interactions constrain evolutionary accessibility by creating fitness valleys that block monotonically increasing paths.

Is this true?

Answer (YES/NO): YES